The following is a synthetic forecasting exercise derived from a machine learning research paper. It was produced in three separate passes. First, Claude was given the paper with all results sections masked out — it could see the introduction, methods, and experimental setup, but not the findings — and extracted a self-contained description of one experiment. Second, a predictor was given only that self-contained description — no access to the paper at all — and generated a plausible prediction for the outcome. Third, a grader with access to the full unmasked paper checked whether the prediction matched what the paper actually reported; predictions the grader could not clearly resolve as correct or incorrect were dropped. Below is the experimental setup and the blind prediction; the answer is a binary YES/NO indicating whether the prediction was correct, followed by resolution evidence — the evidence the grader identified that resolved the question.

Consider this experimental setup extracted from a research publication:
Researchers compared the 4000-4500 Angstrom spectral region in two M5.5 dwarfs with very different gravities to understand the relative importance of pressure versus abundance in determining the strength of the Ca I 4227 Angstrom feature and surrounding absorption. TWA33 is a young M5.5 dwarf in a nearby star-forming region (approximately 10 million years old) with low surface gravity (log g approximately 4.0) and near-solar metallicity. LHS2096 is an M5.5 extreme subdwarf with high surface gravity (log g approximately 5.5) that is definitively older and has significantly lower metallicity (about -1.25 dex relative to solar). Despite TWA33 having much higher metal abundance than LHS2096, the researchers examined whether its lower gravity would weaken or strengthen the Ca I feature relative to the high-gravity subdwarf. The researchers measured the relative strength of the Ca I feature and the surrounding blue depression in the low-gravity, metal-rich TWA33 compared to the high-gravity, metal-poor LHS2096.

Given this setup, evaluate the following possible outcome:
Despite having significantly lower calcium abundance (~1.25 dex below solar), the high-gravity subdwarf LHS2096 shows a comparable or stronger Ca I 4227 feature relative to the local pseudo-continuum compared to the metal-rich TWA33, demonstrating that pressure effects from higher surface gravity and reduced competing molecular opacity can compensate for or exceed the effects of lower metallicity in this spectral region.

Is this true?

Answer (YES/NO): YES